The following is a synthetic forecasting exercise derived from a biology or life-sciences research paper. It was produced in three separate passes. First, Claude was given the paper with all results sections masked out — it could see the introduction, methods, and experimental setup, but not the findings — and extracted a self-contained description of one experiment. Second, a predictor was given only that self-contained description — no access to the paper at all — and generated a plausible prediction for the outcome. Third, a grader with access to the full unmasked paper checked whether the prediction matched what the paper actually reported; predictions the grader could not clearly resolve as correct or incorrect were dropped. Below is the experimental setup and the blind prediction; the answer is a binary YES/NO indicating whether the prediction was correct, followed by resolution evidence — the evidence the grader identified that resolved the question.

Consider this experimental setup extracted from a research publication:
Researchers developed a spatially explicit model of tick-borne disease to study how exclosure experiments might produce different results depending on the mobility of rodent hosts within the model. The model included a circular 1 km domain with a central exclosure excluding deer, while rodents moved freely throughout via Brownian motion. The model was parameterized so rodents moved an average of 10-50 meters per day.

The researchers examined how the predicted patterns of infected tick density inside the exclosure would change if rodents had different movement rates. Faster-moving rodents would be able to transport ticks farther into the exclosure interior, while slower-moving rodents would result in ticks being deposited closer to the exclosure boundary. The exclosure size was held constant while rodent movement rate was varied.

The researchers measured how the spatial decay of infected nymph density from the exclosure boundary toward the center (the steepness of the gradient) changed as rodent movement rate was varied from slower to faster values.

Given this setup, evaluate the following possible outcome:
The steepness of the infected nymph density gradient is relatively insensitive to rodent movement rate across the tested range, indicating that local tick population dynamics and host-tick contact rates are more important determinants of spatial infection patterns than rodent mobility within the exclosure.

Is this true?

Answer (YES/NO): NO